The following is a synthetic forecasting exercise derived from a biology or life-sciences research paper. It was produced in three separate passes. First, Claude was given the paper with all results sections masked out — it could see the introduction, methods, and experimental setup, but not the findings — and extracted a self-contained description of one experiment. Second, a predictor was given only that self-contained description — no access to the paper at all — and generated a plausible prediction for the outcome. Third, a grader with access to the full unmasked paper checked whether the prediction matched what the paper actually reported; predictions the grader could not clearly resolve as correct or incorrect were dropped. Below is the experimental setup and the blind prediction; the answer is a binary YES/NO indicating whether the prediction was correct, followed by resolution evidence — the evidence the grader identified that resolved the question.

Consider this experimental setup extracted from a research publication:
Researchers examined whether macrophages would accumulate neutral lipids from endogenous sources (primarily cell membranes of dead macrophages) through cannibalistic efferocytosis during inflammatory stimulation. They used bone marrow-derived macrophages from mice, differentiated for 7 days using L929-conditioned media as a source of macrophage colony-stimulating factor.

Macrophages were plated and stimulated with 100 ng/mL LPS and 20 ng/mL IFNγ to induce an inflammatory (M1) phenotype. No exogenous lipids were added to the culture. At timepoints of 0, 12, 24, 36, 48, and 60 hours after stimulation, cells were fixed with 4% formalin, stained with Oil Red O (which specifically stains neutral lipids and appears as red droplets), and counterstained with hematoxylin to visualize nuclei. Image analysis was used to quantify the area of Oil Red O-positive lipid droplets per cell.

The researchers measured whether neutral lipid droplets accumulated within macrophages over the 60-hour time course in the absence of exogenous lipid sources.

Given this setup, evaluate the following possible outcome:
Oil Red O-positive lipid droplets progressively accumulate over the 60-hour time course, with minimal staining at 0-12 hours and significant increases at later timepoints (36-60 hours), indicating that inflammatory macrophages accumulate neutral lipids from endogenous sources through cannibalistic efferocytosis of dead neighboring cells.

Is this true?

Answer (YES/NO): YES